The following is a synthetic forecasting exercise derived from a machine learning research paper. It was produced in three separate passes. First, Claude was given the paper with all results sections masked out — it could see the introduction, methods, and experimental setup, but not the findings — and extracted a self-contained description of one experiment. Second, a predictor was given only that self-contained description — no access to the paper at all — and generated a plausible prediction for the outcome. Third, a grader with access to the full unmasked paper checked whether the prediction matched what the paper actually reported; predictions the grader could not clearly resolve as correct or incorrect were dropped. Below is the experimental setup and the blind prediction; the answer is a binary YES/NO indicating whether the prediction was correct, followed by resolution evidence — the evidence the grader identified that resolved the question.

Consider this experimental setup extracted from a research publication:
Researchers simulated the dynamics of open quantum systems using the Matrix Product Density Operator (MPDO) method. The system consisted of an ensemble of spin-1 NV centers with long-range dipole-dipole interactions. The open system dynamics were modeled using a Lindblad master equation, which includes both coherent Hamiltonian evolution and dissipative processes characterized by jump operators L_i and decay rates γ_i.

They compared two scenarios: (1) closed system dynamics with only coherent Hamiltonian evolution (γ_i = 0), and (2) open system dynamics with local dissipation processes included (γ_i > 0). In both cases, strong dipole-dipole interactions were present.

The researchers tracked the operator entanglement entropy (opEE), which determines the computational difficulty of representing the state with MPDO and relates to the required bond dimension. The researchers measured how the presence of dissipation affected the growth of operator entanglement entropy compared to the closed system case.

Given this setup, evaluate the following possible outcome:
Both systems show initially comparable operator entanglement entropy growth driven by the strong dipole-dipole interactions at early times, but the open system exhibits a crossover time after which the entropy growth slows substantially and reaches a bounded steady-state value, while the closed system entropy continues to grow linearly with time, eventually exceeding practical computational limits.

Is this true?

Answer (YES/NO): NO